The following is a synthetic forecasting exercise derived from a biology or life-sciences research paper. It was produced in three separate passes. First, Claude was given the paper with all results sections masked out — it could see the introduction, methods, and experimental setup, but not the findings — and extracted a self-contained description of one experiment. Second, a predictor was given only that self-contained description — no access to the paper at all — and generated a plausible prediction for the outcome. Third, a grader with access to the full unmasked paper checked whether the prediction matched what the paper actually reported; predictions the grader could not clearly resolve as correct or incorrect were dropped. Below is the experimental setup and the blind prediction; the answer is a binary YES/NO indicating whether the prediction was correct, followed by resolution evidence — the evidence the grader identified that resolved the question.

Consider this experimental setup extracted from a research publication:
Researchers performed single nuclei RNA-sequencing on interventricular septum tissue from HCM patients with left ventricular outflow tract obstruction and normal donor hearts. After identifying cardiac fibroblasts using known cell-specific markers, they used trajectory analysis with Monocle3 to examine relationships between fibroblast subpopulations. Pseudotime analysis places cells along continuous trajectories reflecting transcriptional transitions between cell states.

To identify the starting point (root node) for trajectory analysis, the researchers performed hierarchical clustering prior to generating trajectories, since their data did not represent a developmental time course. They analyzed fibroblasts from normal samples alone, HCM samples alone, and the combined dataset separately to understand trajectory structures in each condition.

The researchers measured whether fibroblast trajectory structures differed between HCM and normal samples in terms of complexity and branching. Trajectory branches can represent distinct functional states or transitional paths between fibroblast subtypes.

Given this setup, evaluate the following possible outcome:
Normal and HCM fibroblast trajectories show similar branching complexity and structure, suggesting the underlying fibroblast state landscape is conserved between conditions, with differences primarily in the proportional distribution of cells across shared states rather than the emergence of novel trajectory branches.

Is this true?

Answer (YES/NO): YES